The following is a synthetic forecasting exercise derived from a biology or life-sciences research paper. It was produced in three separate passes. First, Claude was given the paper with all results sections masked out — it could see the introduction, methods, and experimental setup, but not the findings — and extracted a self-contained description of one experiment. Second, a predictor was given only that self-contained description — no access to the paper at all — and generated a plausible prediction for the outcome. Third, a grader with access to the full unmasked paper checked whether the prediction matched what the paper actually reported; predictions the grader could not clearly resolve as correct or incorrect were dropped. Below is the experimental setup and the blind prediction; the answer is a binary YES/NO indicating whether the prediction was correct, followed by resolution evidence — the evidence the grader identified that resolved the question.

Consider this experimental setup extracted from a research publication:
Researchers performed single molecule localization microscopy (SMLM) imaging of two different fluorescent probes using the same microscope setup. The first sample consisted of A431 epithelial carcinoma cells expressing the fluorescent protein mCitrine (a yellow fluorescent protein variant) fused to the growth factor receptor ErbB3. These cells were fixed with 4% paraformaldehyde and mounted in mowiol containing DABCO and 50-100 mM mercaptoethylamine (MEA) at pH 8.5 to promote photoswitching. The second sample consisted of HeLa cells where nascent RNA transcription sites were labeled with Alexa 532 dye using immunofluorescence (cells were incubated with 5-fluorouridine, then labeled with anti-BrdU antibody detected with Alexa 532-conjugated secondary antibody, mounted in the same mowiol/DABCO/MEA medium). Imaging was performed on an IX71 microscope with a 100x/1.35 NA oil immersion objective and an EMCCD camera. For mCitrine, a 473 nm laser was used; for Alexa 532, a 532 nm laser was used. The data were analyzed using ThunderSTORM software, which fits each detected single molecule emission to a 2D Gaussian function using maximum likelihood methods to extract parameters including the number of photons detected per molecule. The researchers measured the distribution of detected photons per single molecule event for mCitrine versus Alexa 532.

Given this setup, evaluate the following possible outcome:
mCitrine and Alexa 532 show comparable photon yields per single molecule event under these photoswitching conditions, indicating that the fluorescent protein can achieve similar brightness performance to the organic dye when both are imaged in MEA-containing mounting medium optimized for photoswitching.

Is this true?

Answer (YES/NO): NO